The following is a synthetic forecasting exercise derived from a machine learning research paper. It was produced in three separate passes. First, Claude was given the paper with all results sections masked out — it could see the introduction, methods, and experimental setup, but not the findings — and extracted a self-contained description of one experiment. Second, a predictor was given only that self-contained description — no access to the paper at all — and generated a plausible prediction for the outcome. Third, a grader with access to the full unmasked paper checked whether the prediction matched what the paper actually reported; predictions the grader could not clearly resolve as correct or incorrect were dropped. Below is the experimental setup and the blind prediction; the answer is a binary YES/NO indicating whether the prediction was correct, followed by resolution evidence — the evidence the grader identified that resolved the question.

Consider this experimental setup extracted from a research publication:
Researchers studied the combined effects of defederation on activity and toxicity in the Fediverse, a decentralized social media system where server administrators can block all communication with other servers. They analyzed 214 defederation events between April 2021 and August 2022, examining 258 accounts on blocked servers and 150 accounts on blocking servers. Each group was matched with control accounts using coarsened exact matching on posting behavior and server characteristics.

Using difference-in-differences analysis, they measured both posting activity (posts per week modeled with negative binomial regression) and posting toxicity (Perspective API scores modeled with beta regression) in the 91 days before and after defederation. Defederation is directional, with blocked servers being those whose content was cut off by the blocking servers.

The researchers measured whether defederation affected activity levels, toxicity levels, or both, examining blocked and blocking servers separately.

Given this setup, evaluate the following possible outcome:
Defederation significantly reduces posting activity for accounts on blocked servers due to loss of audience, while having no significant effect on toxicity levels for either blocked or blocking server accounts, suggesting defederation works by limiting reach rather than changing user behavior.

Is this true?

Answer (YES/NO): YES